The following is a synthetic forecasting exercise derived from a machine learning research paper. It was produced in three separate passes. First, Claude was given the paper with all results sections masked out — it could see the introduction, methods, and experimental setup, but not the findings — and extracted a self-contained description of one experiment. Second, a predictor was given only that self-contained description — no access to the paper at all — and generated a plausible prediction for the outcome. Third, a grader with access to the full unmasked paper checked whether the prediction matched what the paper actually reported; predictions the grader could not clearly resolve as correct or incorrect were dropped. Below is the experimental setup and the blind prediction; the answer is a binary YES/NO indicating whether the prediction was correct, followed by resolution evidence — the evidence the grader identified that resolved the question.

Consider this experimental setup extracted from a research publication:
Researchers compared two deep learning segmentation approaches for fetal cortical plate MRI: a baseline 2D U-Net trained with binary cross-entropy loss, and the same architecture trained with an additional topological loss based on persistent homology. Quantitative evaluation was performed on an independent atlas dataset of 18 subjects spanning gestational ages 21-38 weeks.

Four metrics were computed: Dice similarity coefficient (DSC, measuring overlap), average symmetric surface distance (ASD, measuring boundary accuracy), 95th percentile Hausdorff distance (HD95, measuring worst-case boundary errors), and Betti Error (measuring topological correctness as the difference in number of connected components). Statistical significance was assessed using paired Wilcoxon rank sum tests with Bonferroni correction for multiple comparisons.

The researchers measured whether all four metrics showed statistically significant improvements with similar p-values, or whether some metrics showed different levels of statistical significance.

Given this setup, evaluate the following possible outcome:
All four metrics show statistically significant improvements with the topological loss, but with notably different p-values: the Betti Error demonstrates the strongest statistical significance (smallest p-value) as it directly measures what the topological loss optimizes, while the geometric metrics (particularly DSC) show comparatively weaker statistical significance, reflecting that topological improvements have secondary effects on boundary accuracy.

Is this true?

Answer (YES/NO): NO